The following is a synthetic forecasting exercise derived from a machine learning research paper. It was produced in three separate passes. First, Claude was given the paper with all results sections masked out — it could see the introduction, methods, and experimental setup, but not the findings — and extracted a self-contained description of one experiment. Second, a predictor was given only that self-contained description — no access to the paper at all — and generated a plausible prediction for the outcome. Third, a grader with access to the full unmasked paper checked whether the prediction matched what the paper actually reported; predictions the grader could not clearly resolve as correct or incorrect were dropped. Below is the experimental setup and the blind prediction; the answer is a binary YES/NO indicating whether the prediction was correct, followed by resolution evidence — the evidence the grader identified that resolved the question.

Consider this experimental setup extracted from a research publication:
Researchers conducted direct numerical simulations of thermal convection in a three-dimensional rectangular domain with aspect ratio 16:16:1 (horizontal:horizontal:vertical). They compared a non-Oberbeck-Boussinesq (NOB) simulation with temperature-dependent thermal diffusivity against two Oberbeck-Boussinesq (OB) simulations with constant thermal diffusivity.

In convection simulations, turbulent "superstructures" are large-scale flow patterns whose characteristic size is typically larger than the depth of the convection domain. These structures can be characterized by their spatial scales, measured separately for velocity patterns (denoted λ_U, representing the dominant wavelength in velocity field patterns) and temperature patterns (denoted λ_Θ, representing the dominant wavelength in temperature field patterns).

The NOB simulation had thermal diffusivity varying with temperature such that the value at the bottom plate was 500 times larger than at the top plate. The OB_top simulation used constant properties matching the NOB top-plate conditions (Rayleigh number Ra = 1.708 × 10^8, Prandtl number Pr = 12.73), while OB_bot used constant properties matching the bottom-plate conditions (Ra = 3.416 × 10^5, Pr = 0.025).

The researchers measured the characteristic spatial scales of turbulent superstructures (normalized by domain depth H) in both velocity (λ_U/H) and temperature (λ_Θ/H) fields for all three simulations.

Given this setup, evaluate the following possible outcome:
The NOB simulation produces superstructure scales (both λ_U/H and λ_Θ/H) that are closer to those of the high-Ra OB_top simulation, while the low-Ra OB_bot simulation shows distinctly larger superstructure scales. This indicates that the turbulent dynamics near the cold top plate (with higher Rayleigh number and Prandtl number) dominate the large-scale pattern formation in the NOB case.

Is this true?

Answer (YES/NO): NO